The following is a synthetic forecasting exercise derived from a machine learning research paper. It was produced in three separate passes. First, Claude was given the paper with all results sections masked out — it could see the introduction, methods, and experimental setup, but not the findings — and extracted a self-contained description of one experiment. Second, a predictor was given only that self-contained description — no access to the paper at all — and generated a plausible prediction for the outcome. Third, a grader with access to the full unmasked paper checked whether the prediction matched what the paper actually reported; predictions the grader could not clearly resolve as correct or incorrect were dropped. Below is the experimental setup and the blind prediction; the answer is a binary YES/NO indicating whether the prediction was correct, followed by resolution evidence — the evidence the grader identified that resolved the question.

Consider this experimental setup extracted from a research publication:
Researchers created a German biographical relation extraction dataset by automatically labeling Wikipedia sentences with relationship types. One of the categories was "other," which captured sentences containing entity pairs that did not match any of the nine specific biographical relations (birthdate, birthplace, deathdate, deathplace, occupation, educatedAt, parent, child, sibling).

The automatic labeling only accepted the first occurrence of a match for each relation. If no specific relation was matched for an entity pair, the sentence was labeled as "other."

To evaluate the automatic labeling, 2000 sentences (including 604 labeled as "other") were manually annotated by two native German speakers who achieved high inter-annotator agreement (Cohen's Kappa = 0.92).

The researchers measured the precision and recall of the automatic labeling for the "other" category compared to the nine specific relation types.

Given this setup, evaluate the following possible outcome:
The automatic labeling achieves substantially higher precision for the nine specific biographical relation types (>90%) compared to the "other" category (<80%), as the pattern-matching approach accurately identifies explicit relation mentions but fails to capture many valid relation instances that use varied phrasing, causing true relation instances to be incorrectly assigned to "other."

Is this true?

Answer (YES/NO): NO